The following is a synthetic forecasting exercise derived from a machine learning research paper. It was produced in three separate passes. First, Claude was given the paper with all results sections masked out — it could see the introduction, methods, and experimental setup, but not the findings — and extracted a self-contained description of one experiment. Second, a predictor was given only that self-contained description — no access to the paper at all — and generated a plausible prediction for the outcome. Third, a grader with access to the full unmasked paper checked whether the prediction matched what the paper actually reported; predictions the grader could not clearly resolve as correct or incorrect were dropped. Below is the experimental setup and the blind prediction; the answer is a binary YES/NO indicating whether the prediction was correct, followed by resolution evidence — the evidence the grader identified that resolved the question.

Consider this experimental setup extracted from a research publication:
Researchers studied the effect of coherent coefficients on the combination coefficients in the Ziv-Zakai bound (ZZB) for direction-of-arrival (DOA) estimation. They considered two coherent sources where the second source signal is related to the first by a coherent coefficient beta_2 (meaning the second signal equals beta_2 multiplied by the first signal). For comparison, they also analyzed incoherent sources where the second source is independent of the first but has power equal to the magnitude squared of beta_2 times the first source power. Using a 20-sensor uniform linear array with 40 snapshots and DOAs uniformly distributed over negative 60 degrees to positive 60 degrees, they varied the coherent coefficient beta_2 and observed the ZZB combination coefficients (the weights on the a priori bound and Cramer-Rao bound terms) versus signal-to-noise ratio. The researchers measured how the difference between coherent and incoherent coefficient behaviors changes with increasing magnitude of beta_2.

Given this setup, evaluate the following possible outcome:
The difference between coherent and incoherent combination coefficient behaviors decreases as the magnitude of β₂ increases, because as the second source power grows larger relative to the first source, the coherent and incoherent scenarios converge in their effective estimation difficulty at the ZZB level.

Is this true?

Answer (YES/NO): NO